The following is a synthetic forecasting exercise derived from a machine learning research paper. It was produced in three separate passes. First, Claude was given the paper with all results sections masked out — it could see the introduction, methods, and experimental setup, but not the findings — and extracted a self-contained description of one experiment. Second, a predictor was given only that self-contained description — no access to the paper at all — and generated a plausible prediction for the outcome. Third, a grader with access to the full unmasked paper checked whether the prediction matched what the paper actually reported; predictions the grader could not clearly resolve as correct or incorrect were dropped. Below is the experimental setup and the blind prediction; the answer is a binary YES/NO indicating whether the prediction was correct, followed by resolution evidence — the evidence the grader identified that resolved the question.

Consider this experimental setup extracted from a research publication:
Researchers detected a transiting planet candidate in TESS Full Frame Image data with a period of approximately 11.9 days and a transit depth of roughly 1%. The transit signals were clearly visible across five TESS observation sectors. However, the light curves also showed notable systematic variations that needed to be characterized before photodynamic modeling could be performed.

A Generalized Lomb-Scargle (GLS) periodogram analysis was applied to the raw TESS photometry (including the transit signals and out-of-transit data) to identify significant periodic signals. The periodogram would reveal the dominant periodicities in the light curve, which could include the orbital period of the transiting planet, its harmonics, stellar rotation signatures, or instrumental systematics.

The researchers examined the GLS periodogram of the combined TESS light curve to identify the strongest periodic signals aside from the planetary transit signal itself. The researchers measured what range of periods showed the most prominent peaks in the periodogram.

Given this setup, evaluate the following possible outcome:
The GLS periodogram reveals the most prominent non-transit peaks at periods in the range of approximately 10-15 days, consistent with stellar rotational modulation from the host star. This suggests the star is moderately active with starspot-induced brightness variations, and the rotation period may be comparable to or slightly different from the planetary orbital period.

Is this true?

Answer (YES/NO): NO